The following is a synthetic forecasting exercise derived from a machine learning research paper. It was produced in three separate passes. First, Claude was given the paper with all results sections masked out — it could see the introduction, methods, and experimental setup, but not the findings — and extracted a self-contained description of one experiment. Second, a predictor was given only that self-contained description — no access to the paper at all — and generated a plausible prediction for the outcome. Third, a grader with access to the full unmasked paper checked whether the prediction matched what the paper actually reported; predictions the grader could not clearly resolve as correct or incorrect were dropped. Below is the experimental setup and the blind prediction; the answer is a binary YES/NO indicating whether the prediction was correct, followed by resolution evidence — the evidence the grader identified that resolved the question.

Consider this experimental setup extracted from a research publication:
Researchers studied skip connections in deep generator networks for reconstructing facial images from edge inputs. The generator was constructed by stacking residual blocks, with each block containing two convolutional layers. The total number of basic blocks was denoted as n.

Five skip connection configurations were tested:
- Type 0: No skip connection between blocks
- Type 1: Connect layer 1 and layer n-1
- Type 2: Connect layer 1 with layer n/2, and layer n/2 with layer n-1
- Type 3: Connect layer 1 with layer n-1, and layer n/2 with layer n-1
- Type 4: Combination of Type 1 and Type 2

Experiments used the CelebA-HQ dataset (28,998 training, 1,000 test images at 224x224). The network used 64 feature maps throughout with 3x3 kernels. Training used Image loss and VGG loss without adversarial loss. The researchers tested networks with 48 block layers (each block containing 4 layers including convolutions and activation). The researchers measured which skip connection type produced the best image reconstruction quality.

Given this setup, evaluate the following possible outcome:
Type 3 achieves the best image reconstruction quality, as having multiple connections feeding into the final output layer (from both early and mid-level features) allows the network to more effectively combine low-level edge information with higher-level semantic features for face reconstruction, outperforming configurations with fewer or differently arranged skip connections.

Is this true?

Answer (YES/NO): NO